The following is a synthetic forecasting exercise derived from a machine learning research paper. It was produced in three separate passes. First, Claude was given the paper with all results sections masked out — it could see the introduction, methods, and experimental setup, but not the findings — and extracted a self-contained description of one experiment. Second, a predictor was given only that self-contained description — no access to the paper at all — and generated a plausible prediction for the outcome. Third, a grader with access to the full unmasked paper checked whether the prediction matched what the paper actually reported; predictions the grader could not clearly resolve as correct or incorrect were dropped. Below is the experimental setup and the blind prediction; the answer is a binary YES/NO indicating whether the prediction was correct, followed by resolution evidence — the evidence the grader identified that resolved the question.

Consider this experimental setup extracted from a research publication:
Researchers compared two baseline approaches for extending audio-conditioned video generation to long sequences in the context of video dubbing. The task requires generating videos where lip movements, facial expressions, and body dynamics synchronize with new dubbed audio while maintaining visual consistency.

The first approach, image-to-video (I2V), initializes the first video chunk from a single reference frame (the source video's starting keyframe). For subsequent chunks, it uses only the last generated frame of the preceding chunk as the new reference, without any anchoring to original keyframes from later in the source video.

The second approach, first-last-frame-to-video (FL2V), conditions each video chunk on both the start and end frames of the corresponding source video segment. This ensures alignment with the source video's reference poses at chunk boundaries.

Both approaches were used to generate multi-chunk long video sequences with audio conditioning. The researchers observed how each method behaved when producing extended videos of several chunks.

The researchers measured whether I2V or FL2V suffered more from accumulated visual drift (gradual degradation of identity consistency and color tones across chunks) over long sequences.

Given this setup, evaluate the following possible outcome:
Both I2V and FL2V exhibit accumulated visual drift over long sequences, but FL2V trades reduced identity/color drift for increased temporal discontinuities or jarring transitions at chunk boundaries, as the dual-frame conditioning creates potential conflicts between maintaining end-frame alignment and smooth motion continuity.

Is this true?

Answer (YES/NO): NO